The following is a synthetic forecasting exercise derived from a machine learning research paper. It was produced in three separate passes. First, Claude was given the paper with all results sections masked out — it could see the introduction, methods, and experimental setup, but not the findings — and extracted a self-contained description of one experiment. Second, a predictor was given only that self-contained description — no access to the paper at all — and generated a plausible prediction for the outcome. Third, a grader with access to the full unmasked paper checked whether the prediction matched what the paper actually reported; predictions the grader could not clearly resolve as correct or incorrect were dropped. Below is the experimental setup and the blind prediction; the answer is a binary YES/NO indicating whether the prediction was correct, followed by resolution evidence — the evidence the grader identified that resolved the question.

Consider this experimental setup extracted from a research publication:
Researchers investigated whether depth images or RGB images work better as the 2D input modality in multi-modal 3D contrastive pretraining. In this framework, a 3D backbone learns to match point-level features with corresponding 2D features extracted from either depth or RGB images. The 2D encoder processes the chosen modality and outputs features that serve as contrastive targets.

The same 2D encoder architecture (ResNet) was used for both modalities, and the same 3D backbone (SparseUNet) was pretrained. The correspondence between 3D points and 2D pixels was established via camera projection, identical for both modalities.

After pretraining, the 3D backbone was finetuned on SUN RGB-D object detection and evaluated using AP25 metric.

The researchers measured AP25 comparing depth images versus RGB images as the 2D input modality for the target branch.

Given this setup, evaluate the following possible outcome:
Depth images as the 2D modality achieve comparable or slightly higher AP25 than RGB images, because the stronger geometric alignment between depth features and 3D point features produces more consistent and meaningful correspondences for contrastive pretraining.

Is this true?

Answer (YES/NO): YES